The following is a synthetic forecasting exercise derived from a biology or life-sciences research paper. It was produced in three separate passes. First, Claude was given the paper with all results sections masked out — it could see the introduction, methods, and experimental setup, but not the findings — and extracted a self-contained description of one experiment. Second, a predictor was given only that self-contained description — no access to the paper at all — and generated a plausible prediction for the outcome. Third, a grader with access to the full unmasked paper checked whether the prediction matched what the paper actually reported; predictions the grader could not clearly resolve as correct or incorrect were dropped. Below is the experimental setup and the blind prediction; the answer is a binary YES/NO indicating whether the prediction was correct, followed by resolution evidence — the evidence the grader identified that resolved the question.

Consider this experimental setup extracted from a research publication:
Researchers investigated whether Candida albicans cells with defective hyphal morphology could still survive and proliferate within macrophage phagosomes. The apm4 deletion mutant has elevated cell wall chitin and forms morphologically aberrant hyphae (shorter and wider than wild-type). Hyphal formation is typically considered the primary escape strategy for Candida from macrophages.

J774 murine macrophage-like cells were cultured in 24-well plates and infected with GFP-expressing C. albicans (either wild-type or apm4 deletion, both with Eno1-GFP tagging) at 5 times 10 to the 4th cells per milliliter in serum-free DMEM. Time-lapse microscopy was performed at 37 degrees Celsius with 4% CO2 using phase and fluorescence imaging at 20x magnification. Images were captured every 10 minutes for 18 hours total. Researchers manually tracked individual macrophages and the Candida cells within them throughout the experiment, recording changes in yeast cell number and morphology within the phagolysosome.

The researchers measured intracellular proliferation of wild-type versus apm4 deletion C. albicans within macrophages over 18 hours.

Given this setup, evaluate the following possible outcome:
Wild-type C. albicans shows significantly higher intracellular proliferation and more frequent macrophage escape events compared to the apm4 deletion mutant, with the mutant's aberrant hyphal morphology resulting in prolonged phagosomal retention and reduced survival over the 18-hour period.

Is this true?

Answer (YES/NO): NO